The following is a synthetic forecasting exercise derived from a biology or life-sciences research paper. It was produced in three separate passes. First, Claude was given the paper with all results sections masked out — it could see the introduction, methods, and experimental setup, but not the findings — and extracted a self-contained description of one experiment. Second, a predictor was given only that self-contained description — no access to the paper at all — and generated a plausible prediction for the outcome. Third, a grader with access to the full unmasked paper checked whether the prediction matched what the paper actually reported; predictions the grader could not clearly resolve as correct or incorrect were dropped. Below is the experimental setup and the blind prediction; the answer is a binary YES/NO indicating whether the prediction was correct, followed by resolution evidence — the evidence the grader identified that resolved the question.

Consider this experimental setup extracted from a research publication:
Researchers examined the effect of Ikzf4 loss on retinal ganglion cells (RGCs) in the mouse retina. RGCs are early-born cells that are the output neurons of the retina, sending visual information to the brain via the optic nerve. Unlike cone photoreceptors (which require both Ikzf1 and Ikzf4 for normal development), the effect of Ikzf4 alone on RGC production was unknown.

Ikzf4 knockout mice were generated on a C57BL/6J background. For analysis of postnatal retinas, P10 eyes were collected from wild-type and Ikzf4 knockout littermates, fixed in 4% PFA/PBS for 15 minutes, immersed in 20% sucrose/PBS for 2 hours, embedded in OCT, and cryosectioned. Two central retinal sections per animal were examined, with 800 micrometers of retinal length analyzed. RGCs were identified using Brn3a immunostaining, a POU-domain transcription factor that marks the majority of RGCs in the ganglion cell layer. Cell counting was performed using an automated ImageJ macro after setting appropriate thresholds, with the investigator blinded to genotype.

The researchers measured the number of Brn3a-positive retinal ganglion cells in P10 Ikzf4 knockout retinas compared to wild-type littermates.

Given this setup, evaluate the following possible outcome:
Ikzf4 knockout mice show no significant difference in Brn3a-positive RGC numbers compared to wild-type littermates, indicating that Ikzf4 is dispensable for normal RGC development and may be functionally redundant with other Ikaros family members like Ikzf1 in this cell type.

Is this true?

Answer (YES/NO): YES